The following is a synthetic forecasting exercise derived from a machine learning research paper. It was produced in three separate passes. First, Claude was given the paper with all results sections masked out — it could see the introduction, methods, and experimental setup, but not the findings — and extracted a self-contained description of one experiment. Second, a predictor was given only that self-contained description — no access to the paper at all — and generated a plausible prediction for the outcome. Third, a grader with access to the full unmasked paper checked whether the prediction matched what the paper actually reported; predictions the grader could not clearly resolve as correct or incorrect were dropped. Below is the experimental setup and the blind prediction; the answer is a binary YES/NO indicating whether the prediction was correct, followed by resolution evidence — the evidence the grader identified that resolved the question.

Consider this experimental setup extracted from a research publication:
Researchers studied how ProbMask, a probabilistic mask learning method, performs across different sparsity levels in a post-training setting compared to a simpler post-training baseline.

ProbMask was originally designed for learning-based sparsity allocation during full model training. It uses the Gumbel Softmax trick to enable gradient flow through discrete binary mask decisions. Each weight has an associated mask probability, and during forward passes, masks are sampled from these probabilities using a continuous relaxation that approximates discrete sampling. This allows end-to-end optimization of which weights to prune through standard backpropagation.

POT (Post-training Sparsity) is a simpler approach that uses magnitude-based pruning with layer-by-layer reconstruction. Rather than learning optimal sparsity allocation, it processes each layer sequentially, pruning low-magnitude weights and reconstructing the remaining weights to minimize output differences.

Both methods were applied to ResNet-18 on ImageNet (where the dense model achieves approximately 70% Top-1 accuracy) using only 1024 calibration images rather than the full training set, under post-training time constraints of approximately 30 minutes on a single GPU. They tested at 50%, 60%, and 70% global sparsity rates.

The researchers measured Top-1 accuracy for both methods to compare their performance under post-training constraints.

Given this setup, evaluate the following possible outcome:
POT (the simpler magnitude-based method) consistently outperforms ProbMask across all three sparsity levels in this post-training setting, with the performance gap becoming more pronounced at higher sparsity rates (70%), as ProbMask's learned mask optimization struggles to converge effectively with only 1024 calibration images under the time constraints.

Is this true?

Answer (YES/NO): NO